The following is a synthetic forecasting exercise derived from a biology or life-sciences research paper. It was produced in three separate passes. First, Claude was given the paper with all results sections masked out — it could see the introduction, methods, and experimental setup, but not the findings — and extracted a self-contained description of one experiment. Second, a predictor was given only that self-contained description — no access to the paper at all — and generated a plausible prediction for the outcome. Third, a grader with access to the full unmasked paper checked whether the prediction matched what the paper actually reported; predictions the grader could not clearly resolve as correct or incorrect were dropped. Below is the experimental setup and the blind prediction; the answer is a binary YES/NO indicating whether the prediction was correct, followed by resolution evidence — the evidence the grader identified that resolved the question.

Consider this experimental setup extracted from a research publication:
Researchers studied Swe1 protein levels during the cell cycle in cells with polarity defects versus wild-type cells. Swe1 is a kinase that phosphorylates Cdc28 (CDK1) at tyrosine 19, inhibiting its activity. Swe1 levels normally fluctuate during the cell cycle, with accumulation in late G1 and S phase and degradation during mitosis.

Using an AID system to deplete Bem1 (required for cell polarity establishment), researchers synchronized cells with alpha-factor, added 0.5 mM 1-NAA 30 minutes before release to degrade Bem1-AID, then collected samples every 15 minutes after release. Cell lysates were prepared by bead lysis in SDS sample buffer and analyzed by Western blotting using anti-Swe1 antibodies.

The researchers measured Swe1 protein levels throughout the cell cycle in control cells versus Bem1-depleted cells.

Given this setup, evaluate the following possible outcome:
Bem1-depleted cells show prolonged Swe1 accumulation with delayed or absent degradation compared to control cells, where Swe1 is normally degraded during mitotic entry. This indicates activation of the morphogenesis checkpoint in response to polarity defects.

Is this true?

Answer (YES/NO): YES